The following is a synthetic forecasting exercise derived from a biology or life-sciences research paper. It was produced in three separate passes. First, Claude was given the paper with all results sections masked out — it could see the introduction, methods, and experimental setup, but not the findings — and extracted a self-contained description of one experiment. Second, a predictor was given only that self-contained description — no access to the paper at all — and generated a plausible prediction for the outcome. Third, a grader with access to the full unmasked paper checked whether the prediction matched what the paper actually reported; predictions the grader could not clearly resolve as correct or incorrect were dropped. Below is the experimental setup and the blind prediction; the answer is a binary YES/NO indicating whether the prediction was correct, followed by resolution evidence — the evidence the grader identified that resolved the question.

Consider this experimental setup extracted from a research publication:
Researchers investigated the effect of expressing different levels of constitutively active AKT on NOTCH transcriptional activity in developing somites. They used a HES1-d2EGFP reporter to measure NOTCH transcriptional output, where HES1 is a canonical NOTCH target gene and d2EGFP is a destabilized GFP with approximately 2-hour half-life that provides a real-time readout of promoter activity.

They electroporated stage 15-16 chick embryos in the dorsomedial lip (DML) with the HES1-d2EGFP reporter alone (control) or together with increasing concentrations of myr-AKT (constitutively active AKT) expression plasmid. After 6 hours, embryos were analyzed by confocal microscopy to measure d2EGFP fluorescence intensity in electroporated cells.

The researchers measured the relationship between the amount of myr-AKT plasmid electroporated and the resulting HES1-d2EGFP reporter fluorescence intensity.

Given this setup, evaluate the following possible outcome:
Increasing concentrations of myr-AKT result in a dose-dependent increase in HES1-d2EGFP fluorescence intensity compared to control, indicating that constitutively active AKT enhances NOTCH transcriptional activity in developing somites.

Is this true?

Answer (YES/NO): NO